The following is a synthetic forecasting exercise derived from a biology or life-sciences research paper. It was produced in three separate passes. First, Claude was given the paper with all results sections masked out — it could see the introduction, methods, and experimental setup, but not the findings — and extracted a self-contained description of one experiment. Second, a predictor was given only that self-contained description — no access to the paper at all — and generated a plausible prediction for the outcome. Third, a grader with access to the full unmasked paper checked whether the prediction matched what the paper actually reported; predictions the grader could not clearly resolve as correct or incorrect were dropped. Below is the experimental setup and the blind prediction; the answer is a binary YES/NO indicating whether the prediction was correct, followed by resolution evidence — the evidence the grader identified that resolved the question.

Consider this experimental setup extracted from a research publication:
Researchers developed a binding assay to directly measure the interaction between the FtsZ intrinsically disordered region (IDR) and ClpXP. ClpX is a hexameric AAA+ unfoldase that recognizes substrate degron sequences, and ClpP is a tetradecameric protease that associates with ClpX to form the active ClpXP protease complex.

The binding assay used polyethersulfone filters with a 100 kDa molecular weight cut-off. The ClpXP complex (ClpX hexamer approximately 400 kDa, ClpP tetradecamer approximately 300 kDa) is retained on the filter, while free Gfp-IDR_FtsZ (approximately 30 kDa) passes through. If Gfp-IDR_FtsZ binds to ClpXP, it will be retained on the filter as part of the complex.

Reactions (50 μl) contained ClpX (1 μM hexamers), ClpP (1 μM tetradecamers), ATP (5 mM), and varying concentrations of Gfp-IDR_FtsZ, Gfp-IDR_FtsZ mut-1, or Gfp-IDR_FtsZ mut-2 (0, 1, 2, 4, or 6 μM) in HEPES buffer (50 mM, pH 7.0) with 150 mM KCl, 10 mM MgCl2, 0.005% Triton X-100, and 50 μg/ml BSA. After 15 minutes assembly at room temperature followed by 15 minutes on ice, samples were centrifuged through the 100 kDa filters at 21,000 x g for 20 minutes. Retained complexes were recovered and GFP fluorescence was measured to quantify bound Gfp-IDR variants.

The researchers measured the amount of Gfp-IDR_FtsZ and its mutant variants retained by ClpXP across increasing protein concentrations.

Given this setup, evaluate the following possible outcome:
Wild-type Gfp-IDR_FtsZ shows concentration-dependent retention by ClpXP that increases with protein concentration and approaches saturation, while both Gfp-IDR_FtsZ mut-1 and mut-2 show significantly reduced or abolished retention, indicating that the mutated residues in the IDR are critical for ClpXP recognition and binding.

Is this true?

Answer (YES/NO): NO